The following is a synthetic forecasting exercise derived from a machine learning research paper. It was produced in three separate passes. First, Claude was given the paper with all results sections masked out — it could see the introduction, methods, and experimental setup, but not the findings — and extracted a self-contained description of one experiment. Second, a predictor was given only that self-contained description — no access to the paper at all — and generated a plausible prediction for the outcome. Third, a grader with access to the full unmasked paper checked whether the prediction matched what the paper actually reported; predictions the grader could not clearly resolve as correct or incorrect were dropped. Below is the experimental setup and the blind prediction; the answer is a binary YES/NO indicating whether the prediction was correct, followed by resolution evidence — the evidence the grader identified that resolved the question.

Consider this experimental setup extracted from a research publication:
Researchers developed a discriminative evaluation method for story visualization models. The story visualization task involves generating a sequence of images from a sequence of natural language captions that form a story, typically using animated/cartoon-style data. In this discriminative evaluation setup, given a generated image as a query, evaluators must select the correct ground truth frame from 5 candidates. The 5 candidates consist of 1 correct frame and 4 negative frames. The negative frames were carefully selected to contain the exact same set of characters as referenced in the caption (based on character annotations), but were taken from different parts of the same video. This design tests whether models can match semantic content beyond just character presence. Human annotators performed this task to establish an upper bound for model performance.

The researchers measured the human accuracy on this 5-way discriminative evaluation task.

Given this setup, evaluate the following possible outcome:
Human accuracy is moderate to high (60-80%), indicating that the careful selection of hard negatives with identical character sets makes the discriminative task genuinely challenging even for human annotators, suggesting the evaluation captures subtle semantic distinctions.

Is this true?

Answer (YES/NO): NO